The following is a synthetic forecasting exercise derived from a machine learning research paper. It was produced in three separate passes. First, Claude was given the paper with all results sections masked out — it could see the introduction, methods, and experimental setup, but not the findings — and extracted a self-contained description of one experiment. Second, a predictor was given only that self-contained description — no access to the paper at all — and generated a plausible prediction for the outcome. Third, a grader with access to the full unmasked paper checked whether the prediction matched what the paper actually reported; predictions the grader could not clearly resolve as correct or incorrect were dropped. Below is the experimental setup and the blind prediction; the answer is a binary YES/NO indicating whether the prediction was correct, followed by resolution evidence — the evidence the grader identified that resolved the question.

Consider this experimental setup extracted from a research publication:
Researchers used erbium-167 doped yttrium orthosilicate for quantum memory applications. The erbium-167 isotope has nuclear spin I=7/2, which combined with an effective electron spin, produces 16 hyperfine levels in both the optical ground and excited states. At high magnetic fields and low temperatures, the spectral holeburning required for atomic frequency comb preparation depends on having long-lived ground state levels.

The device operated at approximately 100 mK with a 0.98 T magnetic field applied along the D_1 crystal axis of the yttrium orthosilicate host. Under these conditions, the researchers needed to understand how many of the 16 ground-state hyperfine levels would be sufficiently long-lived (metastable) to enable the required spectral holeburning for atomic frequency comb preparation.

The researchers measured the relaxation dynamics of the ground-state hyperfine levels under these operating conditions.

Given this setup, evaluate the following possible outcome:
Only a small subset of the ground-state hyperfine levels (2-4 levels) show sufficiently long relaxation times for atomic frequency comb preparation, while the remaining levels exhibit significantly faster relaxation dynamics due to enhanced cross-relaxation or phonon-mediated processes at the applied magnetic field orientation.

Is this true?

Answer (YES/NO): NO